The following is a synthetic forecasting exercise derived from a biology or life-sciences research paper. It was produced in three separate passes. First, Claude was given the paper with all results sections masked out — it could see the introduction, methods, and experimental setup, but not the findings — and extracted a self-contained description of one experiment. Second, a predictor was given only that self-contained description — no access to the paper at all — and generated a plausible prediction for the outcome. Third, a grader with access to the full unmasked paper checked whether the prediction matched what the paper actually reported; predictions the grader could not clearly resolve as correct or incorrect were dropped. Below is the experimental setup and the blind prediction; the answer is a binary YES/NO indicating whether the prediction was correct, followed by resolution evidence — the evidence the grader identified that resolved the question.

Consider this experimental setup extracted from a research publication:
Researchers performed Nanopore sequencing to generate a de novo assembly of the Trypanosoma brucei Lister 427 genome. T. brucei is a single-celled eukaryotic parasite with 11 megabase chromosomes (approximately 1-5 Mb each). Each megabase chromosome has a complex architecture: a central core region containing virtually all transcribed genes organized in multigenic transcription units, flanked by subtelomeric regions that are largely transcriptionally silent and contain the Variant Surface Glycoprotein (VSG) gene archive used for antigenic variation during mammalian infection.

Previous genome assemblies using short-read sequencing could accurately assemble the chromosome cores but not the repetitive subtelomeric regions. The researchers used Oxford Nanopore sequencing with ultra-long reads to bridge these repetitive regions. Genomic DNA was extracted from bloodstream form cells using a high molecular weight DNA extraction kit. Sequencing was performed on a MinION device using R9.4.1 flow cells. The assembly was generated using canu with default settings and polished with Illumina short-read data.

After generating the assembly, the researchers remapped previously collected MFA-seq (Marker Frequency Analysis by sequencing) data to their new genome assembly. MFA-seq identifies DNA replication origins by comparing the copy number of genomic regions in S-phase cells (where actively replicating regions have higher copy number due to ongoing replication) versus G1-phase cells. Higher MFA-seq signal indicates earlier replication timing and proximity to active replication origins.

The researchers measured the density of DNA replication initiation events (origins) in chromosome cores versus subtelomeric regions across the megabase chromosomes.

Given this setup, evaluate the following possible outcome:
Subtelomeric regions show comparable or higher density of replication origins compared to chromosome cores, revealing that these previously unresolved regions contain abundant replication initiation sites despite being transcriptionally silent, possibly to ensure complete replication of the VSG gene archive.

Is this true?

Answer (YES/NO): NO